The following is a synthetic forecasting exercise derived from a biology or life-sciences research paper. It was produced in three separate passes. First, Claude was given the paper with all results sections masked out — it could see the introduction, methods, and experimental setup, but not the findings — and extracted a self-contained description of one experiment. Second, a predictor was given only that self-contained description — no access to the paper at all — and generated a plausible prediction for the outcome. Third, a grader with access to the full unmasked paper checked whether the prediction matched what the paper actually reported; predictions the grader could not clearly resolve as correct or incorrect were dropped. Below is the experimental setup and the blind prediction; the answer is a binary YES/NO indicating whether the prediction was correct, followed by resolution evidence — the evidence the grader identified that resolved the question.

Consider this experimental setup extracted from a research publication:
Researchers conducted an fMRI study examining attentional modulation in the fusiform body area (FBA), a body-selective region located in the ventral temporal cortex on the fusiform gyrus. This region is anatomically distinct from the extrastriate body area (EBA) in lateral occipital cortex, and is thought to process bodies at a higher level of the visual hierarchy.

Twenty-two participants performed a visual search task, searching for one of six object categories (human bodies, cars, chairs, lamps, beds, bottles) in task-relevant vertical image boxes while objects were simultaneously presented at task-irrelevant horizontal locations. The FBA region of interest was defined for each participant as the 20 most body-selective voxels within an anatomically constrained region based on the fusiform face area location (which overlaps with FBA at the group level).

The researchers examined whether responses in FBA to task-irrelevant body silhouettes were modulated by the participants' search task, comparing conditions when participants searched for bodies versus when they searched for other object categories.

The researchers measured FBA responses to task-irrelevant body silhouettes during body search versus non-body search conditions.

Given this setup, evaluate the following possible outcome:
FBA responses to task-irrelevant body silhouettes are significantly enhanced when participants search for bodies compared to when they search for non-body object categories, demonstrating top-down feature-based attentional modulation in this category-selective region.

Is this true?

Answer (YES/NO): YES